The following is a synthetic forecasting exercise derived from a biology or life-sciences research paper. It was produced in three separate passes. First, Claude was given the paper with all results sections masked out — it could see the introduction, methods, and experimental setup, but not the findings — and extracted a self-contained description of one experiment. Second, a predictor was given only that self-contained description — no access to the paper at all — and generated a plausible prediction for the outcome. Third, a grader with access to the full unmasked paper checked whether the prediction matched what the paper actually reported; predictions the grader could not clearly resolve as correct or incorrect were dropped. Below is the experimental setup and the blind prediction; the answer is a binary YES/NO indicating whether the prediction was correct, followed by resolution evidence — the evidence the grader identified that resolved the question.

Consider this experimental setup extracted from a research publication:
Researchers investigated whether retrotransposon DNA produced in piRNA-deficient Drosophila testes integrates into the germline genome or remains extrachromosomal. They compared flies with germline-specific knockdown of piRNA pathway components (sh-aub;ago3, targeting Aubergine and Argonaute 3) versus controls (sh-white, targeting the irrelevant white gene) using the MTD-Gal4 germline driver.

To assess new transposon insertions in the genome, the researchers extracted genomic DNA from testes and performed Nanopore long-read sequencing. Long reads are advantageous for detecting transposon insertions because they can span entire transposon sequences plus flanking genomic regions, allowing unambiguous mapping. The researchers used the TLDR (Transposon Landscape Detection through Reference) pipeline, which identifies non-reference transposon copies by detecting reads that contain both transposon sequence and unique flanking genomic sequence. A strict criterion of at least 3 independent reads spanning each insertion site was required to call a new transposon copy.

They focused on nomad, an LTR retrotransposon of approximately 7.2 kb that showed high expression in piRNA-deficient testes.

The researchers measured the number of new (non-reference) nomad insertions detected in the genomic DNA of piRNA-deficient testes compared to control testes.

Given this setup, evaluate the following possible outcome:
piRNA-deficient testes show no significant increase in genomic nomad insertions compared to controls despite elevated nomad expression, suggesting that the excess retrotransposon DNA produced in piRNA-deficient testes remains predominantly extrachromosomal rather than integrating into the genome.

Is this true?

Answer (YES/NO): YES